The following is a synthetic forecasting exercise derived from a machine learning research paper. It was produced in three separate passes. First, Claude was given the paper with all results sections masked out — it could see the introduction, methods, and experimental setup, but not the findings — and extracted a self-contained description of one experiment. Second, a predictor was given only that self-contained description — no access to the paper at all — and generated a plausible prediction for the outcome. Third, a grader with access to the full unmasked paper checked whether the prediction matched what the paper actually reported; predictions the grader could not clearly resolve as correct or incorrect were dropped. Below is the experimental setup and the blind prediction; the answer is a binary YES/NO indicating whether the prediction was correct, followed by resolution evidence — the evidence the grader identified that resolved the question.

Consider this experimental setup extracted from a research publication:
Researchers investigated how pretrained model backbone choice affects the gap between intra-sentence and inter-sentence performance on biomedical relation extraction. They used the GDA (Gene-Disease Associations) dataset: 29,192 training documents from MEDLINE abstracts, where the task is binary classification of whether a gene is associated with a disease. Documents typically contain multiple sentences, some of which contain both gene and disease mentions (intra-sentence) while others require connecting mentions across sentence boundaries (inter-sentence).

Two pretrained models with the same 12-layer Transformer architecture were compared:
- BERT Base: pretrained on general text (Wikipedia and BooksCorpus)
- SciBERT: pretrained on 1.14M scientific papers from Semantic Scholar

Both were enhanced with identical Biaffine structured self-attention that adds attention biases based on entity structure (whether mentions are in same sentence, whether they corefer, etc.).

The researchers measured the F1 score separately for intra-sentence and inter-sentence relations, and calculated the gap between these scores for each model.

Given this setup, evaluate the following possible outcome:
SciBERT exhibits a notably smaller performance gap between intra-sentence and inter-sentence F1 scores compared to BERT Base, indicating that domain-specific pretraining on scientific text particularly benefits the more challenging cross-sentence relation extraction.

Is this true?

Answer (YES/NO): YES